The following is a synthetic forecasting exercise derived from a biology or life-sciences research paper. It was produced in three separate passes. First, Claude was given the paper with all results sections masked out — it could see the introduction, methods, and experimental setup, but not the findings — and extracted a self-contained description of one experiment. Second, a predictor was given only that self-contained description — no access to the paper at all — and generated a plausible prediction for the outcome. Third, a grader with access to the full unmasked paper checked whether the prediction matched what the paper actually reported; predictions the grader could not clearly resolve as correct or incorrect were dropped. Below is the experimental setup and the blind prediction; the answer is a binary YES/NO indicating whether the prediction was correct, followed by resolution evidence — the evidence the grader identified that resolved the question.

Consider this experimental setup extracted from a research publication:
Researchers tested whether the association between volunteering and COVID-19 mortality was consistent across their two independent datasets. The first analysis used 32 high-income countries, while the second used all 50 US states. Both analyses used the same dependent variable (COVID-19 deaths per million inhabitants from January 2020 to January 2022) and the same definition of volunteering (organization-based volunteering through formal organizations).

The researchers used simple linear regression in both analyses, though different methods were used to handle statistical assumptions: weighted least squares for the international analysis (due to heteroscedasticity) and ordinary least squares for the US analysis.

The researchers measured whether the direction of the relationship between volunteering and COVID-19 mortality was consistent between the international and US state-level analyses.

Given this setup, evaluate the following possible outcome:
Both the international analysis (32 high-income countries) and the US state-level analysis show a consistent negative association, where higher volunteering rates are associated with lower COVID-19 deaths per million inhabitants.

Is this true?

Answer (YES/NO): YES